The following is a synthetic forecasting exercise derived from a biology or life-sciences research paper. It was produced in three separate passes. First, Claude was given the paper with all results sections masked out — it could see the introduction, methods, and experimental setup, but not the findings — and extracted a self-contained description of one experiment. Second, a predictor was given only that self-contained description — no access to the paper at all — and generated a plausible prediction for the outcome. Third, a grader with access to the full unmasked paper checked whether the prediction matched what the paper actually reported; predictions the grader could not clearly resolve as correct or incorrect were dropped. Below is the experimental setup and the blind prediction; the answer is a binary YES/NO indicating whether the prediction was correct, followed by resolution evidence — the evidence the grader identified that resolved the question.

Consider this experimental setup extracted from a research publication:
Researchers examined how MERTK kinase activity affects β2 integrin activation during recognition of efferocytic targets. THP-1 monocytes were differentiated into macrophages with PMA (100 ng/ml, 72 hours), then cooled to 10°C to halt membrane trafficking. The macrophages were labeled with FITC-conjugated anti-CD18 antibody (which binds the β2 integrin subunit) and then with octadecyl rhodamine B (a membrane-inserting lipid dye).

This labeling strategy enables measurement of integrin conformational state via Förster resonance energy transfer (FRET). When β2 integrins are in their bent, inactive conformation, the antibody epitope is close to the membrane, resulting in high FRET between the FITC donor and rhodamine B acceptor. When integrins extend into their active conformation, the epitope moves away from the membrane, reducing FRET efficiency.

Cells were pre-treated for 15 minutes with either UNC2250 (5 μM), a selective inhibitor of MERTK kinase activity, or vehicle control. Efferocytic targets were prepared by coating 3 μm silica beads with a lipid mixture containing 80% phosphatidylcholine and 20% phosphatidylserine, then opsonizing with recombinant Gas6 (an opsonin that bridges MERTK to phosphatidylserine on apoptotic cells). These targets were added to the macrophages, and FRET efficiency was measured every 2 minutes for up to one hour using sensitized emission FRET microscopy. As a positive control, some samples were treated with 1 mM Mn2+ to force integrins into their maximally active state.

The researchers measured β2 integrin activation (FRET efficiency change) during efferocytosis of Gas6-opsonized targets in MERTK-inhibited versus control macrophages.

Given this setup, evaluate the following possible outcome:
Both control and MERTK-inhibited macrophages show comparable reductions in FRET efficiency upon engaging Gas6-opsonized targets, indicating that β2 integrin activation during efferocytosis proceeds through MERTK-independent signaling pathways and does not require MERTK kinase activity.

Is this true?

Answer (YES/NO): NO